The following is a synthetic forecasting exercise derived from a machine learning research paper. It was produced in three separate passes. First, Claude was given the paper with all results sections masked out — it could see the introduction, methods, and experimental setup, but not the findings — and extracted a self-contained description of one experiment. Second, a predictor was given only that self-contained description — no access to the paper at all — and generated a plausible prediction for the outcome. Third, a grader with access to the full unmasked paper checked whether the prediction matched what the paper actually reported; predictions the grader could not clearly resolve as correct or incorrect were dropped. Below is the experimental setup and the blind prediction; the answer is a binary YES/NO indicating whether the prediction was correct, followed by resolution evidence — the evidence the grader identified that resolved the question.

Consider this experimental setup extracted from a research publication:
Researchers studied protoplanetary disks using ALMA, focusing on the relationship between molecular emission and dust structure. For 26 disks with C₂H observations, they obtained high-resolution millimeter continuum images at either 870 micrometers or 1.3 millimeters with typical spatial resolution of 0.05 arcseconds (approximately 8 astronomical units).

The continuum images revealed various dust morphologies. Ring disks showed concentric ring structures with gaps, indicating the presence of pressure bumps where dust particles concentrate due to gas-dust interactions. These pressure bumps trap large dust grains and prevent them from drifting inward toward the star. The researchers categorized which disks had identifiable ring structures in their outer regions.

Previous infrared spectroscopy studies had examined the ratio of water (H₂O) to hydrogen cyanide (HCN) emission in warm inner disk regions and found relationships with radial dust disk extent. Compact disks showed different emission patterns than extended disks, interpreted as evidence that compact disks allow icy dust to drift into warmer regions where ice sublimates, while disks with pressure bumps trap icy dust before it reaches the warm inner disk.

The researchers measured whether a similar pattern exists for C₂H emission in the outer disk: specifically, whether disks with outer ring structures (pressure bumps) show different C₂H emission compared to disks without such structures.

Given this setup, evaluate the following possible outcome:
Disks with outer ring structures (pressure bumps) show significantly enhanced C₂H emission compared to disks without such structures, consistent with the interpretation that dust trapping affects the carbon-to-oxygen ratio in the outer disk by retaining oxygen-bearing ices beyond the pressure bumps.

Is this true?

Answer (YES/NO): YES